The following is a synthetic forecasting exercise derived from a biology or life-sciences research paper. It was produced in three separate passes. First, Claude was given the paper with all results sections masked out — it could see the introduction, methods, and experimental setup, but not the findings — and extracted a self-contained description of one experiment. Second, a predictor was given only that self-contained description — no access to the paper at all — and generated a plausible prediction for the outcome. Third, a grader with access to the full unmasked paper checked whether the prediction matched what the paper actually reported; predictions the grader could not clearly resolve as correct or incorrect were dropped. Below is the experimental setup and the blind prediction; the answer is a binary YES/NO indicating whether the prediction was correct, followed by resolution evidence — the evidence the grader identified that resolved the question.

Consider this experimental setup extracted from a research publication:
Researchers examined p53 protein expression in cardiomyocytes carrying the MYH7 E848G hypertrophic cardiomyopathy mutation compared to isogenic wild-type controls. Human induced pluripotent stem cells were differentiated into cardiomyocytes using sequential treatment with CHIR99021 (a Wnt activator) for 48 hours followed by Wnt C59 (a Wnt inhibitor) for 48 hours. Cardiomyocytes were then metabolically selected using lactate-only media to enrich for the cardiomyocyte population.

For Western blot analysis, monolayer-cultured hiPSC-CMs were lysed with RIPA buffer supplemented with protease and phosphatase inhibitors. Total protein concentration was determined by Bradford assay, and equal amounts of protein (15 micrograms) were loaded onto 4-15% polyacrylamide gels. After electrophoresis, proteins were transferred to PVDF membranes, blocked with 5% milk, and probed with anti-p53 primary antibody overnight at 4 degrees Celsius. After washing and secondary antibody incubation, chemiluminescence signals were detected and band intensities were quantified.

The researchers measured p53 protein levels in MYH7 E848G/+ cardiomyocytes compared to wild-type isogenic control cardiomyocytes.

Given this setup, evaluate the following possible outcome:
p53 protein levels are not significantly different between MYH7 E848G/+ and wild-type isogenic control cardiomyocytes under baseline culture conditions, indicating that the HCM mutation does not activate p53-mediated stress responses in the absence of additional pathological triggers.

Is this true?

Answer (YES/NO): NO